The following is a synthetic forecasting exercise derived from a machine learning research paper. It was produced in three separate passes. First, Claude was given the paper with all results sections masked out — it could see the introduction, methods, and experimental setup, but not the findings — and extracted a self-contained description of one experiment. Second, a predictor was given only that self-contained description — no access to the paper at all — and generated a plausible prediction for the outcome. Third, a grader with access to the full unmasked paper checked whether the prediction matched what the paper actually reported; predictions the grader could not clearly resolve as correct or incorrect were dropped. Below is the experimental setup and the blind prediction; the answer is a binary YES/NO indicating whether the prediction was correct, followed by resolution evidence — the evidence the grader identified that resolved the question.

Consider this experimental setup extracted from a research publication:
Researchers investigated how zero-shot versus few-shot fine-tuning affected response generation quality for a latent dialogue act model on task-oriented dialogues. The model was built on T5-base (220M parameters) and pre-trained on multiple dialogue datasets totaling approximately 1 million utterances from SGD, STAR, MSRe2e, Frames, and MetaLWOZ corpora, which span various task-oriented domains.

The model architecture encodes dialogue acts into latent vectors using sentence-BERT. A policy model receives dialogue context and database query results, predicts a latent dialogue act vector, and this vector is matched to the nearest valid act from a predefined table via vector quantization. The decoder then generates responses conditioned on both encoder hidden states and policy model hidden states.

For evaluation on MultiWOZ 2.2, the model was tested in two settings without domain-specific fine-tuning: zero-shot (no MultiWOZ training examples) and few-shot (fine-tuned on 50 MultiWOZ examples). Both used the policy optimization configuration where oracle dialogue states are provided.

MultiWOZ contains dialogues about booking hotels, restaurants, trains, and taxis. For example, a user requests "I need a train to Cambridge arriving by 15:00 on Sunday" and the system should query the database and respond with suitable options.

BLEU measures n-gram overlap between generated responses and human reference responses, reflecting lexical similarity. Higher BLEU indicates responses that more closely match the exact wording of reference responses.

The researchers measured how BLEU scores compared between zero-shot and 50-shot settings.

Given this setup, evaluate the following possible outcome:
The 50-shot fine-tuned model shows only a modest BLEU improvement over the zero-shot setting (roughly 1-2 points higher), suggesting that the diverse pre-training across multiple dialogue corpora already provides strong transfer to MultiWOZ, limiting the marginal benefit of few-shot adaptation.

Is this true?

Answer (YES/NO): NO